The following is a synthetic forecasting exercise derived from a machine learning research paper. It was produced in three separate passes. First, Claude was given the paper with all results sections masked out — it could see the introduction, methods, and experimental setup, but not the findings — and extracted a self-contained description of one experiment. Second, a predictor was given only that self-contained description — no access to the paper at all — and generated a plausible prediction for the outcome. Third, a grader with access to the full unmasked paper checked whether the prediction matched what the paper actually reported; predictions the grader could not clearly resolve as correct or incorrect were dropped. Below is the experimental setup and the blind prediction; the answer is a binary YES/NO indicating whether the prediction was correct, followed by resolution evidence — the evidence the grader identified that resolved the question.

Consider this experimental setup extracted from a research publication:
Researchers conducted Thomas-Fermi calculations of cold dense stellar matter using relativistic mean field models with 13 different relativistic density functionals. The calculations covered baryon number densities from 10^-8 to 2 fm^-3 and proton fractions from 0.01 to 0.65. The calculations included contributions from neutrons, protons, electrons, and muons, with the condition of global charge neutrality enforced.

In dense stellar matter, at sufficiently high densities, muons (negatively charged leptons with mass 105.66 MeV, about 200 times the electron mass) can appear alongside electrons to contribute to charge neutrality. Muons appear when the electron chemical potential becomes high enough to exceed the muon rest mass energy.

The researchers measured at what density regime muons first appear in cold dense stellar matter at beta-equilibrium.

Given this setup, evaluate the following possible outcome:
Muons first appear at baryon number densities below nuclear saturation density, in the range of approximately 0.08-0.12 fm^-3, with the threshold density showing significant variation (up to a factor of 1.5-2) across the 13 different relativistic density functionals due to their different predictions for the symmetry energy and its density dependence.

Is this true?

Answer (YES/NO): NO